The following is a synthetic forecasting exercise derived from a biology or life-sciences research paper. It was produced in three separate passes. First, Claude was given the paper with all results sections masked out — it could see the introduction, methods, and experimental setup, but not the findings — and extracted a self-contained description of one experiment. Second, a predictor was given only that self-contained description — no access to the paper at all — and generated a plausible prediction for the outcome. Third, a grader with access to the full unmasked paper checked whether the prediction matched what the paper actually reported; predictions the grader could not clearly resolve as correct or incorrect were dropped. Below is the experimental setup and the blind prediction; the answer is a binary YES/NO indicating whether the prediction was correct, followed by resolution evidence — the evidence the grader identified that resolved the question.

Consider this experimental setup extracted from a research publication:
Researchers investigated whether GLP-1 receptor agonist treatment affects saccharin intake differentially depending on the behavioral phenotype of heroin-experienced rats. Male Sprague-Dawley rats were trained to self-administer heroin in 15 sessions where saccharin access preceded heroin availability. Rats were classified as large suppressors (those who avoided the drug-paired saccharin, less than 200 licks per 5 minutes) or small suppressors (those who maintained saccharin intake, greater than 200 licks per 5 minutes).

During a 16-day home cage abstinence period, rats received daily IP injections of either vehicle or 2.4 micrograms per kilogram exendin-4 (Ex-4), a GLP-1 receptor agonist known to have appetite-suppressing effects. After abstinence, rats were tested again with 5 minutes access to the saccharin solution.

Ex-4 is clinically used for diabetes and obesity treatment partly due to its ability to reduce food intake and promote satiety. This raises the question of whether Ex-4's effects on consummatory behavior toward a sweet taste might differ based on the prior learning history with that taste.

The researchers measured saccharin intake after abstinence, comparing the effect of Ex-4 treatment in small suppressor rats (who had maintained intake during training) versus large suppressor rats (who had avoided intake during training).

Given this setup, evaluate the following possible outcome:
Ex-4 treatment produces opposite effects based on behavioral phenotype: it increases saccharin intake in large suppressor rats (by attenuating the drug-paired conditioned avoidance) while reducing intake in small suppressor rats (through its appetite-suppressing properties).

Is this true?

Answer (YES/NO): NO